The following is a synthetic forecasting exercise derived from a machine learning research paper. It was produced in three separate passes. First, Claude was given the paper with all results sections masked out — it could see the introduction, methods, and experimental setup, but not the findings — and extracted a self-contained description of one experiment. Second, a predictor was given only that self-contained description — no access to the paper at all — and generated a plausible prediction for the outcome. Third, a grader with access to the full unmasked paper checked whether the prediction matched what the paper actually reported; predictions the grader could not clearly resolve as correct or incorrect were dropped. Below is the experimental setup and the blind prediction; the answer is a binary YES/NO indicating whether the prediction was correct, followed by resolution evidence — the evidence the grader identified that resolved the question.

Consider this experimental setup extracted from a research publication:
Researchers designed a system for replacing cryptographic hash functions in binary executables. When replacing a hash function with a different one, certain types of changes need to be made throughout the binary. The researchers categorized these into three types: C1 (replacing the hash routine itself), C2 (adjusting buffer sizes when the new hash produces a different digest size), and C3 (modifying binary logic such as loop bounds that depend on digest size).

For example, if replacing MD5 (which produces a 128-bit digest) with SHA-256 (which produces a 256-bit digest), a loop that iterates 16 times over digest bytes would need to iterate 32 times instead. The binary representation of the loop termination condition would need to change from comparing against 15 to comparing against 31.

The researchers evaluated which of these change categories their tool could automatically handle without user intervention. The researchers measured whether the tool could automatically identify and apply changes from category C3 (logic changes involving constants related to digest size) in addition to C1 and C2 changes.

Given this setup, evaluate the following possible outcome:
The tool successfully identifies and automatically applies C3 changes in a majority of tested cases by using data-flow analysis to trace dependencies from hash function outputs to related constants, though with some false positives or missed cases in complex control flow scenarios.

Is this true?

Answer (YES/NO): NO